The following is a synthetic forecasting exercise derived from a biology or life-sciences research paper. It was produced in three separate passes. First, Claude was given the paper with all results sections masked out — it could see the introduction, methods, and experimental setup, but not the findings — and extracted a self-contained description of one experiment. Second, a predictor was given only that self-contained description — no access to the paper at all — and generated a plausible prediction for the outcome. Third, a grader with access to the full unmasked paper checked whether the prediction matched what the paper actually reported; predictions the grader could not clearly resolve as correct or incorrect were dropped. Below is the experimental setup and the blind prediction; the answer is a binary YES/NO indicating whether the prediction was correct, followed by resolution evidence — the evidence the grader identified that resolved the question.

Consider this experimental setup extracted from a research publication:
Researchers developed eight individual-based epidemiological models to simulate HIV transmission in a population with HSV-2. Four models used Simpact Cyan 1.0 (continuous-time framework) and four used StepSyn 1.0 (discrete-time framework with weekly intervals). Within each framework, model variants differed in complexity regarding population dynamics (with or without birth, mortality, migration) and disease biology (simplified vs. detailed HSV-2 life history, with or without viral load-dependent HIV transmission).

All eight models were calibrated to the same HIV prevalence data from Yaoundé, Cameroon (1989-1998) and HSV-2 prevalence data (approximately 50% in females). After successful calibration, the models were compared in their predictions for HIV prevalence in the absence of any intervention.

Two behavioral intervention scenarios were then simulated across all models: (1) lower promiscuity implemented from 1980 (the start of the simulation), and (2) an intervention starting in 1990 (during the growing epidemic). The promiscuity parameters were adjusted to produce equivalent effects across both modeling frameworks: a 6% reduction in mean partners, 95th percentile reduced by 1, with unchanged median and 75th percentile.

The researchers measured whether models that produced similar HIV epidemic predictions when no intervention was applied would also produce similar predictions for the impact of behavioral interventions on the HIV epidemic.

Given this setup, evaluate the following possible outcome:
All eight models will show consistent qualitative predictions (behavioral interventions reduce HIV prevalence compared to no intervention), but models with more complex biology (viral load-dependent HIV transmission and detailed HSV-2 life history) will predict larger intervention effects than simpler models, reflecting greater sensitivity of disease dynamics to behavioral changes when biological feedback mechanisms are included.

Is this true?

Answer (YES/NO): NO